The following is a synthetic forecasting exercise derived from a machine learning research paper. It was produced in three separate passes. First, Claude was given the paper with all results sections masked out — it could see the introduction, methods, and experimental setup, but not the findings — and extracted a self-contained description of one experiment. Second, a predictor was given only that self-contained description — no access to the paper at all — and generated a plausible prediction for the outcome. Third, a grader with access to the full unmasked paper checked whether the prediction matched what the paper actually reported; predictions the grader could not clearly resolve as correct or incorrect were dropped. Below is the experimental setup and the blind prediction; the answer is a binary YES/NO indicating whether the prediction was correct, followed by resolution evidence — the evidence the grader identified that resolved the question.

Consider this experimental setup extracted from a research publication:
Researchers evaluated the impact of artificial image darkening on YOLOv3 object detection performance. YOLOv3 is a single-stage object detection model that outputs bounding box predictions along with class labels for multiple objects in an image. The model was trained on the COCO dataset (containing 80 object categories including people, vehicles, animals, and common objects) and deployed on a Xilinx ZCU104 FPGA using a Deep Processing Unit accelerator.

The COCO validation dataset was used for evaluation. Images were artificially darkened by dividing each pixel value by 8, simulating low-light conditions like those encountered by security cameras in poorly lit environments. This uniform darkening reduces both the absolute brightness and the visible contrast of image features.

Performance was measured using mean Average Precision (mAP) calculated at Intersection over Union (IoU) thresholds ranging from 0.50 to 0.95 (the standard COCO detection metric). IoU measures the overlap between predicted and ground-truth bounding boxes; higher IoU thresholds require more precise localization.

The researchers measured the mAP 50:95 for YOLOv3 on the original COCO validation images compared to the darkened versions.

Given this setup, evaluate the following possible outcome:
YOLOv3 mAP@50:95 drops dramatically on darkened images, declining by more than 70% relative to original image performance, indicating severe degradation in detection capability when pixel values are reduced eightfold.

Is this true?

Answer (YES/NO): NO